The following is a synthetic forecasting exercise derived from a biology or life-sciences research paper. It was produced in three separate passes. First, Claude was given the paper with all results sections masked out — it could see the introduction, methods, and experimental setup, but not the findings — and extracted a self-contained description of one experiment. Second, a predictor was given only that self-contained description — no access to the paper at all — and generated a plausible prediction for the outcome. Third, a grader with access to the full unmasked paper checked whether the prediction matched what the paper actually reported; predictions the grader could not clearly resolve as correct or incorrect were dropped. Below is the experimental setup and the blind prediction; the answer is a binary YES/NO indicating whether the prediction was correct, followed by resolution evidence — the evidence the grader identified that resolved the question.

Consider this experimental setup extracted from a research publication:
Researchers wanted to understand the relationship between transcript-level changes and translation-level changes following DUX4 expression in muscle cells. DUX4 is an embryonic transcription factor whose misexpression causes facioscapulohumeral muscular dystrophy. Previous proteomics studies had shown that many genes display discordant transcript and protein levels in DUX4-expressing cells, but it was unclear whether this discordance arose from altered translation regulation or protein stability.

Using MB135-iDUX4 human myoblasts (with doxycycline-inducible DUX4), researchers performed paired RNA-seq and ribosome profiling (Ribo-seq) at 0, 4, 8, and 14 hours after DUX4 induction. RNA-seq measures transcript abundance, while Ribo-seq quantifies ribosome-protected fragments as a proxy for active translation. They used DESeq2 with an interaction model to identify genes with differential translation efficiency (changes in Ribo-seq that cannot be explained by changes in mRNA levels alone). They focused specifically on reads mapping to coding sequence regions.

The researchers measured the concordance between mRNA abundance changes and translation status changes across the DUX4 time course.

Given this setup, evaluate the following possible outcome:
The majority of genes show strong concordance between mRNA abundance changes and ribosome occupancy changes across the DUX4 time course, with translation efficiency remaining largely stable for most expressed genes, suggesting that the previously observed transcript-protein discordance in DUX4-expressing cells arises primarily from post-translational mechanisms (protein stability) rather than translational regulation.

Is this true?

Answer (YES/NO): YES